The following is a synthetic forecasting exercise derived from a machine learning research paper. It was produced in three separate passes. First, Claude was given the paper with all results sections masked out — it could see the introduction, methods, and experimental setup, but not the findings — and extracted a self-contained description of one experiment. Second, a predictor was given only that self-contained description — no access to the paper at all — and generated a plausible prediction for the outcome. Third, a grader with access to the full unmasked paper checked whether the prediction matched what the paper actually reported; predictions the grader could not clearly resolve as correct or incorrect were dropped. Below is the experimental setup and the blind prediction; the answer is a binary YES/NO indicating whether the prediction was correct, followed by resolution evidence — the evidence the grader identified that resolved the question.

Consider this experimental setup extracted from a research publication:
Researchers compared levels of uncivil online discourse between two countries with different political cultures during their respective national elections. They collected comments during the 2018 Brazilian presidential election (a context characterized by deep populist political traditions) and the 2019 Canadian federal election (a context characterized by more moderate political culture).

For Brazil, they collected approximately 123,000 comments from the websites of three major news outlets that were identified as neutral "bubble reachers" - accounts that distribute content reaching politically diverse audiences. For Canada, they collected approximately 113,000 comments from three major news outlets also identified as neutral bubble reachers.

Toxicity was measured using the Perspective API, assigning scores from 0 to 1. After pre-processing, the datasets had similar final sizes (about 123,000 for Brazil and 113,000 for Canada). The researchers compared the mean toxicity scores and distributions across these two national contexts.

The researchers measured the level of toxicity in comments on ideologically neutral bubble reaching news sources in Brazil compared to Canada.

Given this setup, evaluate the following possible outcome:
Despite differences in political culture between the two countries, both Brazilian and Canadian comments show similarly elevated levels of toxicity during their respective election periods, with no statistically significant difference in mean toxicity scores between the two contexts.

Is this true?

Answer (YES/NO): NO